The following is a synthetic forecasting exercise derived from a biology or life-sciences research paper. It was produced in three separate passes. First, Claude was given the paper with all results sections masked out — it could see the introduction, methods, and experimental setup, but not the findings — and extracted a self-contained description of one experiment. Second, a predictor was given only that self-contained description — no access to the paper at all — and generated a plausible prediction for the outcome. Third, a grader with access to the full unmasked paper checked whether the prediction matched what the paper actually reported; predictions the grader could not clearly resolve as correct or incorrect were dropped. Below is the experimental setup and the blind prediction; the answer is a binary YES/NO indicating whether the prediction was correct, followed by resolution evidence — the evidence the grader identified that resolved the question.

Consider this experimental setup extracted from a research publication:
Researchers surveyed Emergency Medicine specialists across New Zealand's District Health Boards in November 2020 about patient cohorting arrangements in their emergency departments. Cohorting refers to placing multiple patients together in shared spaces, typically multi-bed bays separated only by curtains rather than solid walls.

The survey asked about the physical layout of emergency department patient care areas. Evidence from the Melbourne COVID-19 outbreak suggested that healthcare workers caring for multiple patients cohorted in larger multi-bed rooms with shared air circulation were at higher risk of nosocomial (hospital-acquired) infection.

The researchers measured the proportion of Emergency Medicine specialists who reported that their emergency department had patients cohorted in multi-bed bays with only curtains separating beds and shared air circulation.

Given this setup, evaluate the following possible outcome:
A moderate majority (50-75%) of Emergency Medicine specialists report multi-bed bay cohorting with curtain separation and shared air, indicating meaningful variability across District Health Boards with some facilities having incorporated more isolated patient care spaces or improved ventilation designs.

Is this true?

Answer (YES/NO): YES